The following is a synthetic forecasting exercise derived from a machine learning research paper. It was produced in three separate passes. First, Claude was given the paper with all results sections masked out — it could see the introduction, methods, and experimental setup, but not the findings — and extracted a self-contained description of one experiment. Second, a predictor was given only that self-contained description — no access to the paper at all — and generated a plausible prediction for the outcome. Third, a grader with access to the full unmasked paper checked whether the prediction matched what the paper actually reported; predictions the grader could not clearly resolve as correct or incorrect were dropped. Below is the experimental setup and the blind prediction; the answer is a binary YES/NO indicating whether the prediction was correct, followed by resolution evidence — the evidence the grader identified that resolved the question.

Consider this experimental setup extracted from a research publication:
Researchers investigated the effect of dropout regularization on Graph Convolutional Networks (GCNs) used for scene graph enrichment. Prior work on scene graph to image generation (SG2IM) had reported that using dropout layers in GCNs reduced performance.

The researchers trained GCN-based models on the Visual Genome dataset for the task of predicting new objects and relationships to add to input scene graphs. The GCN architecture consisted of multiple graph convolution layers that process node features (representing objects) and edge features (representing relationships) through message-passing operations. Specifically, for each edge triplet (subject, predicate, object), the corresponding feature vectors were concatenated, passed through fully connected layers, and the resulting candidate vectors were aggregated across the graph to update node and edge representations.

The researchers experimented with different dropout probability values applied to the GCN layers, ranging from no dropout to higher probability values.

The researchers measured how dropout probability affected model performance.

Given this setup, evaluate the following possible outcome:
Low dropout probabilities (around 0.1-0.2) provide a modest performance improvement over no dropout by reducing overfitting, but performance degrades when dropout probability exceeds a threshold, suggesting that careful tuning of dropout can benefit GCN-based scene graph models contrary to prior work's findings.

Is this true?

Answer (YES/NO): NO